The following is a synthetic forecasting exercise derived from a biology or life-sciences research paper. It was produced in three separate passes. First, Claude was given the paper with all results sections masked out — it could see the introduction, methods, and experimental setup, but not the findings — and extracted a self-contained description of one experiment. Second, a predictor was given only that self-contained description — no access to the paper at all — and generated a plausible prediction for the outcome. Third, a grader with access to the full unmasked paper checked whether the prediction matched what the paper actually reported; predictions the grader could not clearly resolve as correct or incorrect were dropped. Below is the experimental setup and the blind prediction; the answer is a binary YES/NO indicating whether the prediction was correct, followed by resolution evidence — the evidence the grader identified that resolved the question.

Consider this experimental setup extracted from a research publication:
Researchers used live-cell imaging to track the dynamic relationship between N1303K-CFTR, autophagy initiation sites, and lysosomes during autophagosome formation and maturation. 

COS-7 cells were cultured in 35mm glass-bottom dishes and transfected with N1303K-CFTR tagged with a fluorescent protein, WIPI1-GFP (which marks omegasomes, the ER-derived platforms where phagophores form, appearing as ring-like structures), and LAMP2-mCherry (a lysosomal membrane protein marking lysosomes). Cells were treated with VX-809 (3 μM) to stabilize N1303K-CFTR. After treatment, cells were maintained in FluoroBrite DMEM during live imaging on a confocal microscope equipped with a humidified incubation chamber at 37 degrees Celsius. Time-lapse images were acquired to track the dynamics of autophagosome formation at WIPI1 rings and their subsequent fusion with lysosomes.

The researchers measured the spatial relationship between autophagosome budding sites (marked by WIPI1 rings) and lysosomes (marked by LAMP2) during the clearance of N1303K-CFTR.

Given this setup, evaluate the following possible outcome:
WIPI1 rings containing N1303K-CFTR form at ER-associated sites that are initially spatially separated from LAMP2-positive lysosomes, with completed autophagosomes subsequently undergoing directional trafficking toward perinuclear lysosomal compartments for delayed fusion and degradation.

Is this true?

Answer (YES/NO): NO